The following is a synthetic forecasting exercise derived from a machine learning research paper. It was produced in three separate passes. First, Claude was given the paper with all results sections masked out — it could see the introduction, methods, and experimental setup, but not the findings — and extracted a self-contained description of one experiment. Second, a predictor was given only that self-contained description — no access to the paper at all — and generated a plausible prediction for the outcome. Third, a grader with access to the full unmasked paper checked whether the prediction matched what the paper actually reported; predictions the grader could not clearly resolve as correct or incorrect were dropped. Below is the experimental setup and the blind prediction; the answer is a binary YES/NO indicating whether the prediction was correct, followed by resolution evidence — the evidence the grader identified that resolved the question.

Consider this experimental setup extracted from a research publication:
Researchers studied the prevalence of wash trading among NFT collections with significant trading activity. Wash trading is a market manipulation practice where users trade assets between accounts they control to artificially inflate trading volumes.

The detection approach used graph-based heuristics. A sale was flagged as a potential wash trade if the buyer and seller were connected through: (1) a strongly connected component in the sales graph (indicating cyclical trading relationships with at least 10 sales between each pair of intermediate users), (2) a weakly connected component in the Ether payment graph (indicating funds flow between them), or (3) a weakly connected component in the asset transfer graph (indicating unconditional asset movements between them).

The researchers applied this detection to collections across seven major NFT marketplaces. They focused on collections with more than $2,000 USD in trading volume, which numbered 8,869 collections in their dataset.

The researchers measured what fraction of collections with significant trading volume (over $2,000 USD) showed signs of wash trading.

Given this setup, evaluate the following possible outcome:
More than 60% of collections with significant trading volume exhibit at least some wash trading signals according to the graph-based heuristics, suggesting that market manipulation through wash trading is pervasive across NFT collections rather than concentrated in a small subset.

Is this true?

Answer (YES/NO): NO